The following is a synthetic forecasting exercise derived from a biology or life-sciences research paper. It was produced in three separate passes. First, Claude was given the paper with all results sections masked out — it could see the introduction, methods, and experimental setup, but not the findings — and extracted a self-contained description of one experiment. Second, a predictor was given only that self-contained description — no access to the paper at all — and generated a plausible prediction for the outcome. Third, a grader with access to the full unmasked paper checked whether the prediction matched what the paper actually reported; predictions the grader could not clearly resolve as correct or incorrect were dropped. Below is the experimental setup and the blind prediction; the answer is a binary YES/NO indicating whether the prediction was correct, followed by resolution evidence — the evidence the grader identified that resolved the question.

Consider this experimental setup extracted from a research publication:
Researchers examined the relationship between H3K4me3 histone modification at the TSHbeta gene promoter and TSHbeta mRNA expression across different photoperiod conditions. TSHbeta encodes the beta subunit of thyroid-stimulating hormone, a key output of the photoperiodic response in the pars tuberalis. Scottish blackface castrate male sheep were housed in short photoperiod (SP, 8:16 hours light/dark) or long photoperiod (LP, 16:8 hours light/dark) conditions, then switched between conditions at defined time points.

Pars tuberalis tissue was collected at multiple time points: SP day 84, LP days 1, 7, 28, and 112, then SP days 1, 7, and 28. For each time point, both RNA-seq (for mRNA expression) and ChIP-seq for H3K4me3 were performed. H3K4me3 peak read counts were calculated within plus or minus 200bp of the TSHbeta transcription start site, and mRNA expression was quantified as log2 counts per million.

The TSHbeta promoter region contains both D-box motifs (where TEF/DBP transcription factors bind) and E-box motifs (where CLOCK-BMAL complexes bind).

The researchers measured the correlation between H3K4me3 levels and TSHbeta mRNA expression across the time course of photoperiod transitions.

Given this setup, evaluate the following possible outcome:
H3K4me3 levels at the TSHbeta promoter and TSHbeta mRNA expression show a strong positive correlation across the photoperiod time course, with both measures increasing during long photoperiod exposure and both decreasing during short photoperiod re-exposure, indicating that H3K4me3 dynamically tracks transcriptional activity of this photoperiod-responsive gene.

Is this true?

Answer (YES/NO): YES